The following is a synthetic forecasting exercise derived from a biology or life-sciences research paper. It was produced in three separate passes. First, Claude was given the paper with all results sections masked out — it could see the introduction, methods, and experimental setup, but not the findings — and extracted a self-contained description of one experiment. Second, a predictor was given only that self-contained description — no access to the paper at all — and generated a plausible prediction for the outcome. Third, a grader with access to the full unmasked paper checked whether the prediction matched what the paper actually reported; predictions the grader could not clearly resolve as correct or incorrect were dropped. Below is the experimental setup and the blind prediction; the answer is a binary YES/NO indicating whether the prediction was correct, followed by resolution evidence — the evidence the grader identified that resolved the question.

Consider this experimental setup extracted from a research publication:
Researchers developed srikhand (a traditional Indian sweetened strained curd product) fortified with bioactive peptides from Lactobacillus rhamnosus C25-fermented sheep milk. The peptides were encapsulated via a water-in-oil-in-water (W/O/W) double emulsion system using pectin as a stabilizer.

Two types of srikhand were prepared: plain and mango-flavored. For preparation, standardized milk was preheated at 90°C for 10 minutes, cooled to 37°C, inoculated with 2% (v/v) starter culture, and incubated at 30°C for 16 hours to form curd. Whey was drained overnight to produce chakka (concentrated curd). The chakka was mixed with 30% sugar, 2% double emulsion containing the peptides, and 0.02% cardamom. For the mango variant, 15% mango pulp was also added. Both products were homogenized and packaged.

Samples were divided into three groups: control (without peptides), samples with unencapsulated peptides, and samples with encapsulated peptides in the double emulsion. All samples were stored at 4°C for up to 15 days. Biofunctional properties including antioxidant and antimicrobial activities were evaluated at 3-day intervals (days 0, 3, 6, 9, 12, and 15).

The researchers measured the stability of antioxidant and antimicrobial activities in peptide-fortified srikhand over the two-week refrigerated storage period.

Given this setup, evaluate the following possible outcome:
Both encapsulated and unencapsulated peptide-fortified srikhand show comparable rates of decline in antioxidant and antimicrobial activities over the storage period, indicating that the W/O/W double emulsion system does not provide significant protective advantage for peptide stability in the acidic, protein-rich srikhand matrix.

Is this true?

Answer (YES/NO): NO